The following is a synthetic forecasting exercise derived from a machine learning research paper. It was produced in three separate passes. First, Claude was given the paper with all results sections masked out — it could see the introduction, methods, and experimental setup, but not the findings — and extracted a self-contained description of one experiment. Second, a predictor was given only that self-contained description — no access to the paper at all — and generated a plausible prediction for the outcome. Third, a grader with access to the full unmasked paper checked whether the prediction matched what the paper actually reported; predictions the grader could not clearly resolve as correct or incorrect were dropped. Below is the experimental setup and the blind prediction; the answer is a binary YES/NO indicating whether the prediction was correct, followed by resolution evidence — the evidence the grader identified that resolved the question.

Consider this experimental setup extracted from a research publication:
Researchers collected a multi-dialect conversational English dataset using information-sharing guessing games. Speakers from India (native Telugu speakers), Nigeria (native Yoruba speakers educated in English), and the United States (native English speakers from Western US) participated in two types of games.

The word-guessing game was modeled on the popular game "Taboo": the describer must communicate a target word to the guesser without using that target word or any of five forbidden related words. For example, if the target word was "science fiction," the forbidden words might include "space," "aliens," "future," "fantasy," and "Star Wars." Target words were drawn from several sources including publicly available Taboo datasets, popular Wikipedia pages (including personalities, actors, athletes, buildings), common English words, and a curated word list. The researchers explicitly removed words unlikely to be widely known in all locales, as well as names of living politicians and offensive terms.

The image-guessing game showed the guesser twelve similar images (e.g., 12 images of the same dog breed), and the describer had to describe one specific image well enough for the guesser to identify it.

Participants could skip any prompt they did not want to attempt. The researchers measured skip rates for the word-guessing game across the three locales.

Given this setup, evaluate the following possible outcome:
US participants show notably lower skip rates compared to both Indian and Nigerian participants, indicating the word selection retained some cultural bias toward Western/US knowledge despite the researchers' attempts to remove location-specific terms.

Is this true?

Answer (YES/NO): NO